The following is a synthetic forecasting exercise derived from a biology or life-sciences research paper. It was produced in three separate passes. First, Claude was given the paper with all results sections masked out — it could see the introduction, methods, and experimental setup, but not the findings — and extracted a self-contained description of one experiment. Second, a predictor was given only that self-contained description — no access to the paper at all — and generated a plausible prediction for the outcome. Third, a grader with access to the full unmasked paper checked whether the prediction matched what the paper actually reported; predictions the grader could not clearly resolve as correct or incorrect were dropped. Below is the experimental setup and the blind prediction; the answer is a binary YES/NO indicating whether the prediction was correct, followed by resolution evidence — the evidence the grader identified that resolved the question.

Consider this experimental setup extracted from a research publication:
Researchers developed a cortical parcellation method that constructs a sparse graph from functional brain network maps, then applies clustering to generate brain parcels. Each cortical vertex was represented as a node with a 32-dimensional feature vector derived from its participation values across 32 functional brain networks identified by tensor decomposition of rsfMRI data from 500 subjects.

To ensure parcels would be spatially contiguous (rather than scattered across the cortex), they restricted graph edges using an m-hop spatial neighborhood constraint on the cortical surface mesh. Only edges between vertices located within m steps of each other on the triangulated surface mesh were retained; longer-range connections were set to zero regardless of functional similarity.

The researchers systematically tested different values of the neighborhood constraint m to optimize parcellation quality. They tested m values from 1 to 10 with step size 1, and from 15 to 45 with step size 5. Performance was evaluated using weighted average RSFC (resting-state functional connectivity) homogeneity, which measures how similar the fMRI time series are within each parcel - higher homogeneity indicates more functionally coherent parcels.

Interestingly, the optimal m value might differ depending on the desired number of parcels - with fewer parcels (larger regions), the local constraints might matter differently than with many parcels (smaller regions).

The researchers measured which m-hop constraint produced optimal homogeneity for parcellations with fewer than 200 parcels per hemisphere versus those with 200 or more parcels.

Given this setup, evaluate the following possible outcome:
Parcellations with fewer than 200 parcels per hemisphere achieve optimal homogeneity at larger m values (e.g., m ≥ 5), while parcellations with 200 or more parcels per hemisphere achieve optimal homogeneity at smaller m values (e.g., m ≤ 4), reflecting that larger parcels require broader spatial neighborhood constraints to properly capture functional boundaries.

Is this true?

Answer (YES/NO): NO